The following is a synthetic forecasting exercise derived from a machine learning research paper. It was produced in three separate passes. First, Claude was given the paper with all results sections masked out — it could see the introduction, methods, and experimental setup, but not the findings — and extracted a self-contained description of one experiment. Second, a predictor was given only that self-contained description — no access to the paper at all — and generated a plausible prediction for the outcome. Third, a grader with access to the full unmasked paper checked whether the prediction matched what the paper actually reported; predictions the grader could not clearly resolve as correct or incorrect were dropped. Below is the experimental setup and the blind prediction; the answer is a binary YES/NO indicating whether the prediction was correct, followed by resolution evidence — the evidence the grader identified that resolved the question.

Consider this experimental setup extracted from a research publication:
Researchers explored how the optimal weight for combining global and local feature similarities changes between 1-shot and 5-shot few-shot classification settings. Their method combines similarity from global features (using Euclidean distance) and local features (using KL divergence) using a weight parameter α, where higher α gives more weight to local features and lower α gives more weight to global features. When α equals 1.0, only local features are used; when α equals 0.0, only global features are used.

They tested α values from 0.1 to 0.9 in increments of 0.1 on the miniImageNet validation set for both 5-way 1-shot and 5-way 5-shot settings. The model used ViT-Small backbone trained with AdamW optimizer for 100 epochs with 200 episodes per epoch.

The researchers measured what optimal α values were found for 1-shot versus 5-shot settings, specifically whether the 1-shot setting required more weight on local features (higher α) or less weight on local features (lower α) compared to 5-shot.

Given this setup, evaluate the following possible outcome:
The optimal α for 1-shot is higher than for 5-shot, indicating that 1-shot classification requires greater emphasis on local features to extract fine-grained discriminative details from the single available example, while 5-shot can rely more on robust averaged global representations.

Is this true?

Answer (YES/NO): YES